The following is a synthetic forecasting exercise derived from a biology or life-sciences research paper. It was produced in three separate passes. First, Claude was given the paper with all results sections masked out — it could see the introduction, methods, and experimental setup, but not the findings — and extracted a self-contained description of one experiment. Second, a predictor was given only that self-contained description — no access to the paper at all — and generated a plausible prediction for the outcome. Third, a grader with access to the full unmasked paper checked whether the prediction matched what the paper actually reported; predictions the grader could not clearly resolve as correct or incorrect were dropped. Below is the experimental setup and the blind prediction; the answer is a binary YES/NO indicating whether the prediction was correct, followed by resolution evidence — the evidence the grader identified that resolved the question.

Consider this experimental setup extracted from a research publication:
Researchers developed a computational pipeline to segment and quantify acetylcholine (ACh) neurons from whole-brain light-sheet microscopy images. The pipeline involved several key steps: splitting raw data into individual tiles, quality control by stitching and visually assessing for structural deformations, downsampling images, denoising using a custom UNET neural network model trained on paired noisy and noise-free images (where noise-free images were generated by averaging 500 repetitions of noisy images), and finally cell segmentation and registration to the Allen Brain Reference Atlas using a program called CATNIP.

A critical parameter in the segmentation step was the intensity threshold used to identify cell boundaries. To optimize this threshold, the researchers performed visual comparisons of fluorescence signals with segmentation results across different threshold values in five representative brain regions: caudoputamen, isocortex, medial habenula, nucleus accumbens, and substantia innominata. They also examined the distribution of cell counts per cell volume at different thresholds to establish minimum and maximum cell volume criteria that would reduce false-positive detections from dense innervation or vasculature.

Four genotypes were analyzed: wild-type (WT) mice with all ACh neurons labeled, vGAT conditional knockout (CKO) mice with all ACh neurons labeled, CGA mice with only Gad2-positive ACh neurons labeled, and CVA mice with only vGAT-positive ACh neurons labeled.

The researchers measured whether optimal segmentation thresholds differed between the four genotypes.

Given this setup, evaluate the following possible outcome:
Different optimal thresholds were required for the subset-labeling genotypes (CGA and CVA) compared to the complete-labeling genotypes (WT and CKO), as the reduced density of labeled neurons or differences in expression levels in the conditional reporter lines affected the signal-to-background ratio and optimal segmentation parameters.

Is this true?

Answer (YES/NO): NO